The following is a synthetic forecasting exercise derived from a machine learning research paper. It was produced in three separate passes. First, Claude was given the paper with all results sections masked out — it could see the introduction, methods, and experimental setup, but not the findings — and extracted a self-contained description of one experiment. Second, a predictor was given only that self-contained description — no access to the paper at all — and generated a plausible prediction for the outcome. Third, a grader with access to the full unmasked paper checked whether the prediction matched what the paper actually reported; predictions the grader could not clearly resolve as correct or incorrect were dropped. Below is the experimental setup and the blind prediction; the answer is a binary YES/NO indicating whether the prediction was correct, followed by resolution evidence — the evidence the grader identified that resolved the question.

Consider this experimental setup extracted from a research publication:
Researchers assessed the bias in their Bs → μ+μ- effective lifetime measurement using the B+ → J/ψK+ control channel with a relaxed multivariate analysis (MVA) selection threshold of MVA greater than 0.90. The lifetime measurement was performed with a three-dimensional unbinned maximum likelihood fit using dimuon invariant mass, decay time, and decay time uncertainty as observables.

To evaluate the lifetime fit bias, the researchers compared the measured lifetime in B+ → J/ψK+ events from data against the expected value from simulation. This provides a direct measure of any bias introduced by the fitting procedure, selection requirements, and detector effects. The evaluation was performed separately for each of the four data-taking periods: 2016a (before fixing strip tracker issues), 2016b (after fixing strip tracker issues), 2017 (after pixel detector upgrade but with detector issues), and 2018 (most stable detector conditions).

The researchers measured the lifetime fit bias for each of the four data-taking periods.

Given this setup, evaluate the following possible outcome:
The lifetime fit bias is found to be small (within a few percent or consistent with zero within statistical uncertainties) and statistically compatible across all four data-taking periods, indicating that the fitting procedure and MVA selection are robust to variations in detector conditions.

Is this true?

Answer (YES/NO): YES